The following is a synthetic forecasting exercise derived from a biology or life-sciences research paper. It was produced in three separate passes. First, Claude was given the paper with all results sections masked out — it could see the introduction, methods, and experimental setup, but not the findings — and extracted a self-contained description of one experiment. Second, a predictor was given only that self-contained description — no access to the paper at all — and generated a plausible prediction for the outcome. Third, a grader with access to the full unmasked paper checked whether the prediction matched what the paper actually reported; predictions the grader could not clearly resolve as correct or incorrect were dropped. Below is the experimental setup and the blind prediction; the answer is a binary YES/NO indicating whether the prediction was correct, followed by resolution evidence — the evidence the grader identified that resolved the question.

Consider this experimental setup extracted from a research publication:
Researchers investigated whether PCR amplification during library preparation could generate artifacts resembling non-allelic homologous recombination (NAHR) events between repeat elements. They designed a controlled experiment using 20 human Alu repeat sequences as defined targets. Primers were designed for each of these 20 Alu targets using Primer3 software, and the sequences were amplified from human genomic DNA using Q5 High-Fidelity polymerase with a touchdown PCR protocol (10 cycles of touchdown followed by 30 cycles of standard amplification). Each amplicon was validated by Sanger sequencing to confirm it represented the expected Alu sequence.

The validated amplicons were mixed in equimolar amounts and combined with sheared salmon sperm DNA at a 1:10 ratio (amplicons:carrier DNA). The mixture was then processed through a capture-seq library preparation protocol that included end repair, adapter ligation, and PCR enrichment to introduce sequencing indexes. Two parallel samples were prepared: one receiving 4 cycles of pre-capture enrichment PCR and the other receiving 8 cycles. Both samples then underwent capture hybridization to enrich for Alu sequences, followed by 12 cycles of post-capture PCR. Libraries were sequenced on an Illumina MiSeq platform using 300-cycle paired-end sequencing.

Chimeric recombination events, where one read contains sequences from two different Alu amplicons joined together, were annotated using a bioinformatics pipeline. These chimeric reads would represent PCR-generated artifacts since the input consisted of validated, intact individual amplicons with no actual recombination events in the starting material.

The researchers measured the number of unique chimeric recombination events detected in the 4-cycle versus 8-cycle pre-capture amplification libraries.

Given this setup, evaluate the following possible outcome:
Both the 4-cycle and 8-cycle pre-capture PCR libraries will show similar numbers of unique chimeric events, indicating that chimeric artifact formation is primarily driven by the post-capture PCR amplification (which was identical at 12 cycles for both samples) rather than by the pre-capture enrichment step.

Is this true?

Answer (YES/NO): NO